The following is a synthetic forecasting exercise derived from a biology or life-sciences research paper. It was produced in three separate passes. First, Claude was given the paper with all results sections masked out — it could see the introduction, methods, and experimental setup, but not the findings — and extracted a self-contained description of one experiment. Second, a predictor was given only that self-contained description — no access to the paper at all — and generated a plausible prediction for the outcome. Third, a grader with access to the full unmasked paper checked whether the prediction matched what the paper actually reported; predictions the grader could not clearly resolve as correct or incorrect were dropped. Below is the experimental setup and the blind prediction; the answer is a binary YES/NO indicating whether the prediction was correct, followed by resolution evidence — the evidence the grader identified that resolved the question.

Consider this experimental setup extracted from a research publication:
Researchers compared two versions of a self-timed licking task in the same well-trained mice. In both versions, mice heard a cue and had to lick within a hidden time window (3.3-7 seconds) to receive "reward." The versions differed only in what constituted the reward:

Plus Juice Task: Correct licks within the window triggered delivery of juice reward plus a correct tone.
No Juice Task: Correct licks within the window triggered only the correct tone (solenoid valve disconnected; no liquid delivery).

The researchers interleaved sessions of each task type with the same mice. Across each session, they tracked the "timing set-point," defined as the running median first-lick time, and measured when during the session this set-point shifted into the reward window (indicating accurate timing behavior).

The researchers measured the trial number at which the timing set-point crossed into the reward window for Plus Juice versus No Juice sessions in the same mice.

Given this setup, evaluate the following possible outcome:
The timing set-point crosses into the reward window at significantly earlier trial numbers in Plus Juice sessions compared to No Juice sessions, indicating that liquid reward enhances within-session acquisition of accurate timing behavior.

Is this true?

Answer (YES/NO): NO